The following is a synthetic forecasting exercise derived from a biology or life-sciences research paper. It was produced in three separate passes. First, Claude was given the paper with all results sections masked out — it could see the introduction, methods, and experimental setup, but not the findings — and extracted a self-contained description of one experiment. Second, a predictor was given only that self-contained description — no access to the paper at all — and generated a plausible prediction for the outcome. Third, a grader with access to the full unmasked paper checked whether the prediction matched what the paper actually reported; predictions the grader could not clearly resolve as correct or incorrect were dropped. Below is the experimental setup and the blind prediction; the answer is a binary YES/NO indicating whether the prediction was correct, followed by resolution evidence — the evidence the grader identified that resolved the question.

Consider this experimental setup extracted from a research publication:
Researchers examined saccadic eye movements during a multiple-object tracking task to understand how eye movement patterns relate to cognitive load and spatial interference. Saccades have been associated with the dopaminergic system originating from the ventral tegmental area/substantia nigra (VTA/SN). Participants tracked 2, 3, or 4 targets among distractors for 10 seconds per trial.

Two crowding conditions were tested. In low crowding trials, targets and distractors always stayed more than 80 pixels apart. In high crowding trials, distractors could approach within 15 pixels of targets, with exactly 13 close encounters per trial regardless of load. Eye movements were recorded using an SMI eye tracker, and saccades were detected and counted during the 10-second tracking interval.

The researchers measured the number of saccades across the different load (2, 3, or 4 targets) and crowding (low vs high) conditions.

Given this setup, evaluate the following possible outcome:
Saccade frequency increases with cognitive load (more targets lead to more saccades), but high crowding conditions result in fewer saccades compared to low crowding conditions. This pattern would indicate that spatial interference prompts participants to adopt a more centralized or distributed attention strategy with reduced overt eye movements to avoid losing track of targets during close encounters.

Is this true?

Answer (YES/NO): NO